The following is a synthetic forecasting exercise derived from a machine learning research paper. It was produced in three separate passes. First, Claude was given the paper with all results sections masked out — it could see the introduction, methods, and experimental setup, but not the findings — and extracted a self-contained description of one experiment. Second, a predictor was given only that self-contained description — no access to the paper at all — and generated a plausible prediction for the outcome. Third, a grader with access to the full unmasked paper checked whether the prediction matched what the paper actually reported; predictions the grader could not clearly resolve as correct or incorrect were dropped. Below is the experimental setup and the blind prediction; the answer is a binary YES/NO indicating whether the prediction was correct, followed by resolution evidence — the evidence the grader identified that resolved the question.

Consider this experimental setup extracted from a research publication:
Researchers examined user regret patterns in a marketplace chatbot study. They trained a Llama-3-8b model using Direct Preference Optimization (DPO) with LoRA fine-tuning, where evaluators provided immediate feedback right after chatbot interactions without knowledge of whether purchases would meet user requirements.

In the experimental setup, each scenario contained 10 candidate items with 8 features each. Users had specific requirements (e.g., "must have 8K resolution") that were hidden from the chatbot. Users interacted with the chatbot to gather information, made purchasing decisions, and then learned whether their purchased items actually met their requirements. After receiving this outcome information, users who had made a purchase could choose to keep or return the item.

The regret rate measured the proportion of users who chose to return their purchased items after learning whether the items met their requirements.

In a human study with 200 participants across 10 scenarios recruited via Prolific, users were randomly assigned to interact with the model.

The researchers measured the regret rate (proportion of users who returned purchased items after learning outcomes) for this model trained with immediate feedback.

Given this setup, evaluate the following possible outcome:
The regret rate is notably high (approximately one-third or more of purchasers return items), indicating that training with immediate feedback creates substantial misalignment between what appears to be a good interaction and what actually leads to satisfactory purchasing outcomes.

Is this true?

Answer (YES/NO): YES